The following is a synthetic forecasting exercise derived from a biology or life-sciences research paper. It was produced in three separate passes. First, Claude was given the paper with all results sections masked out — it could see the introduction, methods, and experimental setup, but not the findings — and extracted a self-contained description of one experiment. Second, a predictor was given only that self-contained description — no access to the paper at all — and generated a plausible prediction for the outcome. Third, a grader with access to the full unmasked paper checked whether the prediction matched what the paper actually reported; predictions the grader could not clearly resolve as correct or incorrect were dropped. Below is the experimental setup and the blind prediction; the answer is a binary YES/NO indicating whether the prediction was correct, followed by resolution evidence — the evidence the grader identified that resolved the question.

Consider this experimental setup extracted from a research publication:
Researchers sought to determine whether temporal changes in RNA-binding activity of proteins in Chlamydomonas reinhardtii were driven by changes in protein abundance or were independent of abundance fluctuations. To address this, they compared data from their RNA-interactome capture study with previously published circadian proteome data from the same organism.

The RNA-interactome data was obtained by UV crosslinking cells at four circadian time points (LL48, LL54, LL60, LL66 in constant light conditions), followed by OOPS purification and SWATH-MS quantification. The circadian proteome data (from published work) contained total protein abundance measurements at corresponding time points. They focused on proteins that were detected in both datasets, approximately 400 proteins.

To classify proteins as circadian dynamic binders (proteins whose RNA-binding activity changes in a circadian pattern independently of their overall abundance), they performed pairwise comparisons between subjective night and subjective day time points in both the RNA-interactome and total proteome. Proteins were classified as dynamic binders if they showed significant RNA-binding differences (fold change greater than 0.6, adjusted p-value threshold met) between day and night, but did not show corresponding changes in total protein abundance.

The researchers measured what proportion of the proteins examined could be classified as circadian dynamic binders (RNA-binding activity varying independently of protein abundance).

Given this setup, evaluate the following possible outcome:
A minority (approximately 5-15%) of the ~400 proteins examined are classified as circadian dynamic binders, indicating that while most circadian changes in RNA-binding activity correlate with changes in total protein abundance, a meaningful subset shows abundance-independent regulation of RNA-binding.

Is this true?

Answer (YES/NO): NO